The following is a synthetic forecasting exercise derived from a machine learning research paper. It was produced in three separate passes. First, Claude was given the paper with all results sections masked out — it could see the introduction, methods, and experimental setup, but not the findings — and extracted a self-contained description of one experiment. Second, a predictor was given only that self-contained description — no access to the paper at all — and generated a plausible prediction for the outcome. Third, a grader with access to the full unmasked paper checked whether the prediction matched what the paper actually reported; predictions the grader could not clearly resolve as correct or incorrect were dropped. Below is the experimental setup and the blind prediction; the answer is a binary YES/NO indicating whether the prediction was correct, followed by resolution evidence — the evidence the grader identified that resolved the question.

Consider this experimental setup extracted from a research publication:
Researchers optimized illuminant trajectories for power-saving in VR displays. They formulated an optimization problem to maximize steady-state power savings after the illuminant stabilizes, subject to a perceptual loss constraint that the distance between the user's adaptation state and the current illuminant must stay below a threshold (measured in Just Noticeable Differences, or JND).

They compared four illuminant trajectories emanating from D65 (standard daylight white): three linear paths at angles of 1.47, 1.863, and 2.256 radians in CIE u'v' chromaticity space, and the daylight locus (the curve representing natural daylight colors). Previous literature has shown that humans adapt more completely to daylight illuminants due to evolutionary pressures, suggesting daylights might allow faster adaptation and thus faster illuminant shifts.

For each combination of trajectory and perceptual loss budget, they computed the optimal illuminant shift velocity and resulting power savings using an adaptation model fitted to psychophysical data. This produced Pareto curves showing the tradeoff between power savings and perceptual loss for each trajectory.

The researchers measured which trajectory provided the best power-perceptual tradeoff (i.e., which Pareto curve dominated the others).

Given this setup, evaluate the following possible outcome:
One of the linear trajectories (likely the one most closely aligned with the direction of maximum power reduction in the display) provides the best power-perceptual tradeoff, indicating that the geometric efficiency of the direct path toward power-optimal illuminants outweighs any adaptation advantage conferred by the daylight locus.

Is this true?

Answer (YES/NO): NO